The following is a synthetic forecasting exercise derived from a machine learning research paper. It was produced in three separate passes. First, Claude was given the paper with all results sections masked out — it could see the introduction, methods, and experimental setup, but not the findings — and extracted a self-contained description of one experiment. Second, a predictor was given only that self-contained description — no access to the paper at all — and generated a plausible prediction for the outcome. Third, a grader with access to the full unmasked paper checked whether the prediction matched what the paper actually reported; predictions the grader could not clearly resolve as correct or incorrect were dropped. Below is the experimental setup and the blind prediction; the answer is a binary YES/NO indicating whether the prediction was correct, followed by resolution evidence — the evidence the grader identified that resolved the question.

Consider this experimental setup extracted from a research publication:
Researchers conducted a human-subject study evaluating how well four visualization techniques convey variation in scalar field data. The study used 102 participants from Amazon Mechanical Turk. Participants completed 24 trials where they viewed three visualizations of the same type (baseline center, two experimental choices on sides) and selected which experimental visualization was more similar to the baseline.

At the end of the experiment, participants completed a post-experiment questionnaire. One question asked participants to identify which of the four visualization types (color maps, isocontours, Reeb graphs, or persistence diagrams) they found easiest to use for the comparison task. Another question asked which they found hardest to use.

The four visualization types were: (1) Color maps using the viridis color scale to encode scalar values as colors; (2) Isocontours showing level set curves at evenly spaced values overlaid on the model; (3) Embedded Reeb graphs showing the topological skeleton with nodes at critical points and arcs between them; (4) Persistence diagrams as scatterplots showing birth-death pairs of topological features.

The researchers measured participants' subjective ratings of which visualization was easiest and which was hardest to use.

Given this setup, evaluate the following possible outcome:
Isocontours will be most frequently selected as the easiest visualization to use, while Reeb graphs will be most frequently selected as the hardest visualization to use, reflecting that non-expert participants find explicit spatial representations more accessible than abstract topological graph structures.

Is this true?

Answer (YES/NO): NO